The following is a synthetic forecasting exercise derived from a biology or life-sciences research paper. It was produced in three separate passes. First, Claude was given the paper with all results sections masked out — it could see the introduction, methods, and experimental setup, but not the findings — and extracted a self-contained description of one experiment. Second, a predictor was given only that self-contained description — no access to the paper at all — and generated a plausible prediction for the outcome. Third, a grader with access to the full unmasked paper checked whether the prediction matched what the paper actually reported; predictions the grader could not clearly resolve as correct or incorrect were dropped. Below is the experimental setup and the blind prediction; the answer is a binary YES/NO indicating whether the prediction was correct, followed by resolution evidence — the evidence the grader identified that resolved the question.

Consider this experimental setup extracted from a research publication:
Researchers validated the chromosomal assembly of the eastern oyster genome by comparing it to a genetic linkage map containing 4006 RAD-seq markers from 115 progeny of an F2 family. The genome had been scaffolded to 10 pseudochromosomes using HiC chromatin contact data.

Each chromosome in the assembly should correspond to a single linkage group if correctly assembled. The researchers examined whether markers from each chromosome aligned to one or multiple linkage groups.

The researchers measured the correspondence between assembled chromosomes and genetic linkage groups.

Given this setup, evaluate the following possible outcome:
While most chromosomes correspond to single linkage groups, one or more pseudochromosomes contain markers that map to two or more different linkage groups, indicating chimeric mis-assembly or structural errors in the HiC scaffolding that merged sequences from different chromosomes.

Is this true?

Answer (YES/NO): YES